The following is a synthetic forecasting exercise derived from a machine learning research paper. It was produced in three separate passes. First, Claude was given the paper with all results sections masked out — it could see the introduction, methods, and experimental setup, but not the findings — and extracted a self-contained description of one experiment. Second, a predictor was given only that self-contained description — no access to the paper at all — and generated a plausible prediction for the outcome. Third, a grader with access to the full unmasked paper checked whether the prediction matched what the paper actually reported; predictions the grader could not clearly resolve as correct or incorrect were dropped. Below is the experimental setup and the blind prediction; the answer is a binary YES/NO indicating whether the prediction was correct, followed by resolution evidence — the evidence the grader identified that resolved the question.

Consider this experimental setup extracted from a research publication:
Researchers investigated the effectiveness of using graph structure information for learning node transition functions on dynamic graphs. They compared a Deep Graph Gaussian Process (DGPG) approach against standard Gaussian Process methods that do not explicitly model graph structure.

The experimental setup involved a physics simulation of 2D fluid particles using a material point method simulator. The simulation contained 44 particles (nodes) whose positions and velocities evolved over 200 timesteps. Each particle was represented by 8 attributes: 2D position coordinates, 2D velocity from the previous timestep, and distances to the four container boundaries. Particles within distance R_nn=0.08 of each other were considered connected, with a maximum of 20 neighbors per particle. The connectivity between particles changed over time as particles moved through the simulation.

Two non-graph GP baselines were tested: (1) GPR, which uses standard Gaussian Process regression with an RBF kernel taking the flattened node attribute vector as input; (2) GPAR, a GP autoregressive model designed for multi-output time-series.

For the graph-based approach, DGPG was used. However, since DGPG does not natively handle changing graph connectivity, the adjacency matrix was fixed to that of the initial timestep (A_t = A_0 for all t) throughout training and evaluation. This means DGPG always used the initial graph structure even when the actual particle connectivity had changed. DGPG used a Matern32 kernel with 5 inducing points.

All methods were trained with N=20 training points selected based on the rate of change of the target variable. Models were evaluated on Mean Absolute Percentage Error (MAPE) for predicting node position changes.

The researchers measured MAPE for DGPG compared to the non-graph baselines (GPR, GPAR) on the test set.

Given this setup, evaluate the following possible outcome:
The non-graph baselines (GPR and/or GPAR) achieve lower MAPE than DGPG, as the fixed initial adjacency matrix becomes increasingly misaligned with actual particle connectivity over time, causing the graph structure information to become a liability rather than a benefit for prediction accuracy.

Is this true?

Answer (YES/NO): YES